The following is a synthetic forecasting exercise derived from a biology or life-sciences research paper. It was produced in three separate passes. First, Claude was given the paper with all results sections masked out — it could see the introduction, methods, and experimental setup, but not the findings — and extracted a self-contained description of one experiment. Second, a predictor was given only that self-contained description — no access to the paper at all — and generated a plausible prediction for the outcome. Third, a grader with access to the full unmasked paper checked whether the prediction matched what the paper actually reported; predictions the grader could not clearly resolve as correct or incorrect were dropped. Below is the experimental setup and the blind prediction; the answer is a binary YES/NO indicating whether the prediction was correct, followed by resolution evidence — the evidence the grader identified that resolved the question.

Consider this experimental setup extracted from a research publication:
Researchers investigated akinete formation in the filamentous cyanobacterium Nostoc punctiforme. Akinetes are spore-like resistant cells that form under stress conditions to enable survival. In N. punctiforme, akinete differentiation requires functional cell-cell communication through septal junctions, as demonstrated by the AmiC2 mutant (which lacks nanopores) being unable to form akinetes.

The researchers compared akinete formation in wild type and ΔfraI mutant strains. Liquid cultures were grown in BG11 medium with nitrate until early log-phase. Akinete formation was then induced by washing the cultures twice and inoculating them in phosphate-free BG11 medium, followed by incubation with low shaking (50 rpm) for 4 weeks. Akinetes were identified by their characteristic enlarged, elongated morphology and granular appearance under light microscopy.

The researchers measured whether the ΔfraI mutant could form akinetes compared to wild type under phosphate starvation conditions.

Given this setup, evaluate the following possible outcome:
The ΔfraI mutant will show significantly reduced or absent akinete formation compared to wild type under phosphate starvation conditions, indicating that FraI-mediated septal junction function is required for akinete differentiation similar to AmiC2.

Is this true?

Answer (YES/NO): NO